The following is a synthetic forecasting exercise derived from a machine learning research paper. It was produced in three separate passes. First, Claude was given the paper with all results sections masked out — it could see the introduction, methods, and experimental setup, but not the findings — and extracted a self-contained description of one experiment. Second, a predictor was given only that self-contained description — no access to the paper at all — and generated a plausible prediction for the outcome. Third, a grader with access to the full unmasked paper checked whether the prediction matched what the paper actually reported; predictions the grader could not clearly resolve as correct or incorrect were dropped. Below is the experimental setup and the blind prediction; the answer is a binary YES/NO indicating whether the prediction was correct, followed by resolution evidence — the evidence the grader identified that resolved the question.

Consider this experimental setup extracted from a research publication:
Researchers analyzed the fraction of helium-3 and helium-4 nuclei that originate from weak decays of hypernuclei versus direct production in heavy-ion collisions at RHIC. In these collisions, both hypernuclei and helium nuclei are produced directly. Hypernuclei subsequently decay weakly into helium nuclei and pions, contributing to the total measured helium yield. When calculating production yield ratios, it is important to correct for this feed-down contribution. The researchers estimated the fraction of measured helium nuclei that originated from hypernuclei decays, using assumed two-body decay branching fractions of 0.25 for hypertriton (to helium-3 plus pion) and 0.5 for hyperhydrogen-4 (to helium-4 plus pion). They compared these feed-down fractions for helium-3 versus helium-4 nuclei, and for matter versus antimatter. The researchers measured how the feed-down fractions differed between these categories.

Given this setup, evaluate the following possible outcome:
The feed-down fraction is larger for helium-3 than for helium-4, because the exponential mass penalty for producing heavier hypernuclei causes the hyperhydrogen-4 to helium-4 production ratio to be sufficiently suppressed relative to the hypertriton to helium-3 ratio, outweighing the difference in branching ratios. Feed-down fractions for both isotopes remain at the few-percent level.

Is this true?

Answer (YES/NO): NO